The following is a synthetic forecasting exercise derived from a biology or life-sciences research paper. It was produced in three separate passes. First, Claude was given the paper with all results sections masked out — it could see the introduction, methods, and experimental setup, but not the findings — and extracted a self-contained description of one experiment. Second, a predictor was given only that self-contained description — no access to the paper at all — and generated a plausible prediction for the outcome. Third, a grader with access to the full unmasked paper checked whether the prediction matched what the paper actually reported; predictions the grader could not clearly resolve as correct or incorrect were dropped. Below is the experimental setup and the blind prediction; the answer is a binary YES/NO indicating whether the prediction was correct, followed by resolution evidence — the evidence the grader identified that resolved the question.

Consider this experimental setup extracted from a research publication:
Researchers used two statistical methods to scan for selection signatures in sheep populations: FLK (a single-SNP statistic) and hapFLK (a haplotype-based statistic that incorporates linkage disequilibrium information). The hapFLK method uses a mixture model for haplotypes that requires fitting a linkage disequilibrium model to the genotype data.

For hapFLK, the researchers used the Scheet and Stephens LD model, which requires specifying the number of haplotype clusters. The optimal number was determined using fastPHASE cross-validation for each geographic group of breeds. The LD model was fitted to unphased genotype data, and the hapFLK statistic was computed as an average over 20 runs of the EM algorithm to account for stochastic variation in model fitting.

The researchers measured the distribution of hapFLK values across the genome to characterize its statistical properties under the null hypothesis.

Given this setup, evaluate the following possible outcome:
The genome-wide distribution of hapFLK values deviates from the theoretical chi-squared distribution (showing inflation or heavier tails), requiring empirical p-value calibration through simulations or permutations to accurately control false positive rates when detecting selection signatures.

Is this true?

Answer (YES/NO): NO